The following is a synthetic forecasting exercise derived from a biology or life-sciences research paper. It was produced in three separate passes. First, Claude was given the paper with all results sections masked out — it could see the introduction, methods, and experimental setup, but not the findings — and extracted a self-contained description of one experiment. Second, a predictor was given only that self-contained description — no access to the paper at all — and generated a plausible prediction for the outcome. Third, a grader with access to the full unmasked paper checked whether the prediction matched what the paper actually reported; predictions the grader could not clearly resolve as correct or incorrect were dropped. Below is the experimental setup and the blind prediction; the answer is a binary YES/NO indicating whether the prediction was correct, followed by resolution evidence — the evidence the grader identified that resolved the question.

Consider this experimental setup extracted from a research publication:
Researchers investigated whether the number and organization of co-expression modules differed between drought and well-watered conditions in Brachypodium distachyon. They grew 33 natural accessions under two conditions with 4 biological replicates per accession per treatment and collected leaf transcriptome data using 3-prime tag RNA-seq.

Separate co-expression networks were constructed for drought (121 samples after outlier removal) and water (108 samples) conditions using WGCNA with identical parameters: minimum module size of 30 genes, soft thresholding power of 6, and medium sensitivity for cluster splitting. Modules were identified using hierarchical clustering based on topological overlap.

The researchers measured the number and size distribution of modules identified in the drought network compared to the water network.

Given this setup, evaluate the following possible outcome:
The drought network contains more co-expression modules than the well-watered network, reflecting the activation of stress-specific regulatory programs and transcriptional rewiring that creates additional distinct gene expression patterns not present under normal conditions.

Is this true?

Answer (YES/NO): NO